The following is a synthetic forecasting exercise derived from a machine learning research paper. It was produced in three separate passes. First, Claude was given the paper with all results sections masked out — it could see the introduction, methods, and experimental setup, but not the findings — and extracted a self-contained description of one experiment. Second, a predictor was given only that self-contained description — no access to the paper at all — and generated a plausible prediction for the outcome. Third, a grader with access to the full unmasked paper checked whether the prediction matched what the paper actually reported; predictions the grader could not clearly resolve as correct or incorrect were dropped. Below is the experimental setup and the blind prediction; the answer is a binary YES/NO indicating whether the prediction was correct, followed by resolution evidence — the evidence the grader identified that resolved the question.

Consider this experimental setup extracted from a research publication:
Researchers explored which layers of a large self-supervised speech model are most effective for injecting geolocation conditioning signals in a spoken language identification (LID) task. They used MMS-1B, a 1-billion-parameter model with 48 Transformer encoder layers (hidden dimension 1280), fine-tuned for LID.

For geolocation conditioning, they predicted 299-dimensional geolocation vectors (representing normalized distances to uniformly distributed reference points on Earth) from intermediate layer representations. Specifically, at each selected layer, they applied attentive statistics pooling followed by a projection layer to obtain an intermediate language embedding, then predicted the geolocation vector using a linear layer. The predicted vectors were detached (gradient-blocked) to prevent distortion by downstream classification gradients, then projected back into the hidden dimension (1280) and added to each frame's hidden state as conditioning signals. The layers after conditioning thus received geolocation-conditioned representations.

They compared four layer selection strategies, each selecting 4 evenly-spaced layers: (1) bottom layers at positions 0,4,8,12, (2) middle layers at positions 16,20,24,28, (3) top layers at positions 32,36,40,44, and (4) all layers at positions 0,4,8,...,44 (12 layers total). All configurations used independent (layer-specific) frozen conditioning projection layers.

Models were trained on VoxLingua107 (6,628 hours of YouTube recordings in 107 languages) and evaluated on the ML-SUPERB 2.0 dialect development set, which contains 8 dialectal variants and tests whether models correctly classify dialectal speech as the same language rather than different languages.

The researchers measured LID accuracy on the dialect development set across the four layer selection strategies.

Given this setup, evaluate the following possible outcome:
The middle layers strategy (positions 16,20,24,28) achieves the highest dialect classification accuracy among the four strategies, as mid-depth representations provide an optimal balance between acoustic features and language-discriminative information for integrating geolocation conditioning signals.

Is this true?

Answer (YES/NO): NO